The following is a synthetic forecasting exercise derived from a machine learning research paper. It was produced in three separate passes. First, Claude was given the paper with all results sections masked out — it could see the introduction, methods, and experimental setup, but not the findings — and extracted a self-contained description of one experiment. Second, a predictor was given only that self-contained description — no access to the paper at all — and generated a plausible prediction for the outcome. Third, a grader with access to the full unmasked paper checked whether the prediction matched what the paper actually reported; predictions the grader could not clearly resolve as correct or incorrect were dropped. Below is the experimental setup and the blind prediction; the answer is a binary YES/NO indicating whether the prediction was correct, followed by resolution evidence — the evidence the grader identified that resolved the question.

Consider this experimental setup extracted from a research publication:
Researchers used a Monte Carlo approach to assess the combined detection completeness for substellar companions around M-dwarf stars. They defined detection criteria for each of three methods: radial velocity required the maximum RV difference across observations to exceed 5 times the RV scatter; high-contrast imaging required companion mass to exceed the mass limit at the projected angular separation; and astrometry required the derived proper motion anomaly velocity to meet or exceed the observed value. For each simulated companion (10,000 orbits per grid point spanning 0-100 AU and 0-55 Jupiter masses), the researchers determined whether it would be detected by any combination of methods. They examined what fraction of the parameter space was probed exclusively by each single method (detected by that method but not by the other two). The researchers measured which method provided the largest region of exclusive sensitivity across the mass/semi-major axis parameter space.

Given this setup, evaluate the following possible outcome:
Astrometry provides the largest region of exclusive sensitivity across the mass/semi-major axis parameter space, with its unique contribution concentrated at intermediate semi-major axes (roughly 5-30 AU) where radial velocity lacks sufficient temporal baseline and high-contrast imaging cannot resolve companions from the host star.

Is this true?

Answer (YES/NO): NO